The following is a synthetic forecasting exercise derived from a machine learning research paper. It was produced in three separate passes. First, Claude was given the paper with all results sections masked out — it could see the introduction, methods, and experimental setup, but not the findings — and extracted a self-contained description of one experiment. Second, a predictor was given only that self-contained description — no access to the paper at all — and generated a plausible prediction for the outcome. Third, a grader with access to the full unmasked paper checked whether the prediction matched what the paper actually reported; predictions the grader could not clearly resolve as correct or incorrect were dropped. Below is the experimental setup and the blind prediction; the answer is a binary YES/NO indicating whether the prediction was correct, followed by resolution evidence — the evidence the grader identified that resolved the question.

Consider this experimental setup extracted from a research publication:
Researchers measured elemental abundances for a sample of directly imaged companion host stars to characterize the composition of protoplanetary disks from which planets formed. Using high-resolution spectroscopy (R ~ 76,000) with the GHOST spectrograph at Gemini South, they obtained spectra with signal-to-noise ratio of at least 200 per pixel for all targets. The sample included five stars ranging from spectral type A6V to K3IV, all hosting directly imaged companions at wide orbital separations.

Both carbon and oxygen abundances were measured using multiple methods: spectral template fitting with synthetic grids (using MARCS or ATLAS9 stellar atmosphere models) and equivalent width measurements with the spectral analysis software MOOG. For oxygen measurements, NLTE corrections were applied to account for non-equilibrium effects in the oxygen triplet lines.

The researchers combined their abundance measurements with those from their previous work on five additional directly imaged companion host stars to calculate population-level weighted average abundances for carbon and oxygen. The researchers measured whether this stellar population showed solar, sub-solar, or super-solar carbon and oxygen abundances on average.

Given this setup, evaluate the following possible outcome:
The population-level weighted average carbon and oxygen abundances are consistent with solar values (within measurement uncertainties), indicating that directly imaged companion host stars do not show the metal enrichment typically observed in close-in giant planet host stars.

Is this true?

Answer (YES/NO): NO